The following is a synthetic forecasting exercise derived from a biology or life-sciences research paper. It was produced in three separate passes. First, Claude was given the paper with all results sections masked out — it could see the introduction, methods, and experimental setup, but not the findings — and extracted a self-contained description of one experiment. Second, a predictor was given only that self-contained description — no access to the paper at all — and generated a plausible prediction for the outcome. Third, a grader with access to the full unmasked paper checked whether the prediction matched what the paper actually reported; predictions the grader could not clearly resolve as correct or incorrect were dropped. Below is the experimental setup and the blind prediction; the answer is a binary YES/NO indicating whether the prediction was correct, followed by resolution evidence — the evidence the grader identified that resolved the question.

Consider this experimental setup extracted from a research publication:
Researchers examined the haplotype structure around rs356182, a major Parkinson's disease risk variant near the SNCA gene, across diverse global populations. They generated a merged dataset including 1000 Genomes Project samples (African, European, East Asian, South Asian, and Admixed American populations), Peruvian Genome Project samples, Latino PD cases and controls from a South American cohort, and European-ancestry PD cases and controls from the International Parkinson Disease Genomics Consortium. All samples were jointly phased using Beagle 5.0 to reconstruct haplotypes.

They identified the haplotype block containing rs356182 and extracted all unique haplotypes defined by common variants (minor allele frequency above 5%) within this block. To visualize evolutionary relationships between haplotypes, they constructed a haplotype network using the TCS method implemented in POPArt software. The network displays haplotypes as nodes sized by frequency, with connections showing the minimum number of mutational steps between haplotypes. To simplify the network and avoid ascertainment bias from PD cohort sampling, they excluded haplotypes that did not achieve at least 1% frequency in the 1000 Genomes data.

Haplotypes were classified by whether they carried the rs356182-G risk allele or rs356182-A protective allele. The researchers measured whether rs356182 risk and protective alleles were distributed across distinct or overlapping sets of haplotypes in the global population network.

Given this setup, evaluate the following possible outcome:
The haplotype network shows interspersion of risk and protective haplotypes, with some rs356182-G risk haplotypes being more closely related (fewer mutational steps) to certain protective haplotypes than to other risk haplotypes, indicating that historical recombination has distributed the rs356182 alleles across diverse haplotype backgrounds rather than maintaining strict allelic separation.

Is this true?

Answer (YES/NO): YES